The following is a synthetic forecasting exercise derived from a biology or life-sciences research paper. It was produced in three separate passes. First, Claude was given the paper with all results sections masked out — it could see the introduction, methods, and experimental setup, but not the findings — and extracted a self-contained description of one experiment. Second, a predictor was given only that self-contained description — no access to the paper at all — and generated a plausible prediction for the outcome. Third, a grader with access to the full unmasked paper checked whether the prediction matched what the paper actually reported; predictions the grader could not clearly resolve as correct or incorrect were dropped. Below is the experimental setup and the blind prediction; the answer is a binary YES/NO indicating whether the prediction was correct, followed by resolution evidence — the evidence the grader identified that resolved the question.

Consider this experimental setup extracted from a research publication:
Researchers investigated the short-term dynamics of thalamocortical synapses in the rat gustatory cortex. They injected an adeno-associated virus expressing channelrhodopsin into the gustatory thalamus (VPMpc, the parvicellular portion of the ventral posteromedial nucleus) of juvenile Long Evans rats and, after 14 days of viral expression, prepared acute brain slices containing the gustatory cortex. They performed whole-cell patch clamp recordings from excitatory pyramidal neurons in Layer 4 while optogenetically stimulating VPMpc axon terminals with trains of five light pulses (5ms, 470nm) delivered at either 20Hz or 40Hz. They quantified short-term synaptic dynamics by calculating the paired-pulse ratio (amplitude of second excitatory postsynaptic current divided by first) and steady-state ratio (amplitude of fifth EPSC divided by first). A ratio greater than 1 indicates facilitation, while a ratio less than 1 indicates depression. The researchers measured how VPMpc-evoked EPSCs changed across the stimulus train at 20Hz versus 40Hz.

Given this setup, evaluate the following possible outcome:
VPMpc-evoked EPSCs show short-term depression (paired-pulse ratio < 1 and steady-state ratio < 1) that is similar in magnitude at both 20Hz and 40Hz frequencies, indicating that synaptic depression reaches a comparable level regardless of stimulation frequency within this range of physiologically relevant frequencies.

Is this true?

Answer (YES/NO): NO